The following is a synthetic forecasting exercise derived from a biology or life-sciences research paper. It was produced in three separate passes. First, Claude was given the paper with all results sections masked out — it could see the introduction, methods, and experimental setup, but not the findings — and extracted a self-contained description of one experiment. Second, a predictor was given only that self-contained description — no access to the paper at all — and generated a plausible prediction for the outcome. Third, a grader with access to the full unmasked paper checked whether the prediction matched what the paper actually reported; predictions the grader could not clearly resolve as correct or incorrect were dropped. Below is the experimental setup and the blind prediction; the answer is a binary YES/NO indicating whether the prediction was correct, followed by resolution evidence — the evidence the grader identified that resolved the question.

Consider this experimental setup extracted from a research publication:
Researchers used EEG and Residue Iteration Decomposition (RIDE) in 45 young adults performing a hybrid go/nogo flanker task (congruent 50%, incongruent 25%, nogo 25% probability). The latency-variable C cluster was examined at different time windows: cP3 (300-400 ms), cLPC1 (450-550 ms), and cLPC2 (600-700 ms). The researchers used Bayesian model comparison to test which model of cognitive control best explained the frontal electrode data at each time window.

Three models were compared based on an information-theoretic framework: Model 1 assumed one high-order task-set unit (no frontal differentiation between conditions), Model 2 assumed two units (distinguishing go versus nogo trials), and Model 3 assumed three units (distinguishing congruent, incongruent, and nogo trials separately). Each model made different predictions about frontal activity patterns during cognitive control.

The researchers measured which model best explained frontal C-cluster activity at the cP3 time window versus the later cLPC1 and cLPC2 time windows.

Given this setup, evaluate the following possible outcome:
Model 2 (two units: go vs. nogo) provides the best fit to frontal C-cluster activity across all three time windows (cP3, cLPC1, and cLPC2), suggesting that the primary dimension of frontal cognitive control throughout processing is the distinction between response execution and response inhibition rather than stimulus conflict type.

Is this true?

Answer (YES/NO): NO